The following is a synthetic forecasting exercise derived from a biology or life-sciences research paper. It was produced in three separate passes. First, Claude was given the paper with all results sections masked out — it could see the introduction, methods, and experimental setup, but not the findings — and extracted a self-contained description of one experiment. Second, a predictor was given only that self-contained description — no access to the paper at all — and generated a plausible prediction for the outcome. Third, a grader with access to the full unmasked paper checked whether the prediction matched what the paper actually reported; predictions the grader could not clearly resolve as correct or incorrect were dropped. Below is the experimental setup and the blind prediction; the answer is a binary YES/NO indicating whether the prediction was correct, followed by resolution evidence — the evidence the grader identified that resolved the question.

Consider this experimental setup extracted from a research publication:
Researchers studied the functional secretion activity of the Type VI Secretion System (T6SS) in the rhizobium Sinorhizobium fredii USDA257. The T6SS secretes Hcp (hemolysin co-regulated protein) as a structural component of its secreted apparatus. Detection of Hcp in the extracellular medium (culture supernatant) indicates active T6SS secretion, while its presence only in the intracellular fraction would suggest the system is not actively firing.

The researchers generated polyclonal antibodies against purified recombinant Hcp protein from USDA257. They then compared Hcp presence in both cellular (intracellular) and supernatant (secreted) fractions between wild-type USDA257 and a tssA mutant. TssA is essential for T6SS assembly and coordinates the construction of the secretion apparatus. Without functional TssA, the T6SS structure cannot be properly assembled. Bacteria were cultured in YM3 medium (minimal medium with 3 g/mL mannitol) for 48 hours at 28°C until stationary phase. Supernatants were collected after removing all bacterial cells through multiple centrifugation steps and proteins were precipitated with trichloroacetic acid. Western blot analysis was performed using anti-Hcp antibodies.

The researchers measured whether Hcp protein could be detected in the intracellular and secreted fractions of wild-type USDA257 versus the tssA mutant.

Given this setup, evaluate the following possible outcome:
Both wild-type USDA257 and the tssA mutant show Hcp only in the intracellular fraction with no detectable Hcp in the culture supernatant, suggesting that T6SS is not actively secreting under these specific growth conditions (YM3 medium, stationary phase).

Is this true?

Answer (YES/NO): NO